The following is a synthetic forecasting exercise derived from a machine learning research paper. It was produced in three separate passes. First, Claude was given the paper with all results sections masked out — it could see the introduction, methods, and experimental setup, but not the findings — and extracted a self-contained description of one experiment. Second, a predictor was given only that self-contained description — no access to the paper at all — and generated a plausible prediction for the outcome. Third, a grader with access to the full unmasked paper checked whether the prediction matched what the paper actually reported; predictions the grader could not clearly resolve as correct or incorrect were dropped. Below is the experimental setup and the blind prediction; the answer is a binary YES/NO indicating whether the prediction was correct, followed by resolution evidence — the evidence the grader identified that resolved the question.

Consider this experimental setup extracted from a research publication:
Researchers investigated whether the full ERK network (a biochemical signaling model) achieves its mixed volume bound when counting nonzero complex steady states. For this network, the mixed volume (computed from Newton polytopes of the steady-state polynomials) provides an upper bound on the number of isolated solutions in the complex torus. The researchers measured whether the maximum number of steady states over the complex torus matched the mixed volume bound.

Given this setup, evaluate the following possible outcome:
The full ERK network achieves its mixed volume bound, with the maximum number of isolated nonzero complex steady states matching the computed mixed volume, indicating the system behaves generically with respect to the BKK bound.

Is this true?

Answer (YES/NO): YES